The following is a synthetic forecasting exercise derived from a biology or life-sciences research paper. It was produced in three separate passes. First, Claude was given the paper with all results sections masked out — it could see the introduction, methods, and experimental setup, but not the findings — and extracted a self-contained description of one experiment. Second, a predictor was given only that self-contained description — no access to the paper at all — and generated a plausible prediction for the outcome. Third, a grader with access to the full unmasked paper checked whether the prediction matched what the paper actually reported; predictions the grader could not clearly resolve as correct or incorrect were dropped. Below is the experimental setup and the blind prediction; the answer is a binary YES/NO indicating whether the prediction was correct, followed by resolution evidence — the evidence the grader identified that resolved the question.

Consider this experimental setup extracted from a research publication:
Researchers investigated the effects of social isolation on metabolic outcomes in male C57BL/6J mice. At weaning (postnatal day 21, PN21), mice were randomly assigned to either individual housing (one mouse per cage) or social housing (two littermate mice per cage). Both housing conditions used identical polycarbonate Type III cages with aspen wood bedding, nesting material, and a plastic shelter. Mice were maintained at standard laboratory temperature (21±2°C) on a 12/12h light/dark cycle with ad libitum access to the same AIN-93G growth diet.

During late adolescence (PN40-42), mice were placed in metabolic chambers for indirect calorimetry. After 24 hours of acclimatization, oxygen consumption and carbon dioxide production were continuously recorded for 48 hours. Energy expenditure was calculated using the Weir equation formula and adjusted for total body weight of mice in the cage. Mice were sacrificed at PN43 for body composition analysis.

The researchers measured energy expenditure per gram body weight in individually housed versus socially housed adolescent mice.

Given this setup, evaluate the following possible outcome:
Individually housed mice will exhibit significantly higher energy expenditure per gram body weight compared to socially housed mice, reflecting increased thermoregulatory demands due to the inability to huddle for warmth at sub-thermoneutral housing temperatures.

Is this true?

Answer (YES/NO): NO